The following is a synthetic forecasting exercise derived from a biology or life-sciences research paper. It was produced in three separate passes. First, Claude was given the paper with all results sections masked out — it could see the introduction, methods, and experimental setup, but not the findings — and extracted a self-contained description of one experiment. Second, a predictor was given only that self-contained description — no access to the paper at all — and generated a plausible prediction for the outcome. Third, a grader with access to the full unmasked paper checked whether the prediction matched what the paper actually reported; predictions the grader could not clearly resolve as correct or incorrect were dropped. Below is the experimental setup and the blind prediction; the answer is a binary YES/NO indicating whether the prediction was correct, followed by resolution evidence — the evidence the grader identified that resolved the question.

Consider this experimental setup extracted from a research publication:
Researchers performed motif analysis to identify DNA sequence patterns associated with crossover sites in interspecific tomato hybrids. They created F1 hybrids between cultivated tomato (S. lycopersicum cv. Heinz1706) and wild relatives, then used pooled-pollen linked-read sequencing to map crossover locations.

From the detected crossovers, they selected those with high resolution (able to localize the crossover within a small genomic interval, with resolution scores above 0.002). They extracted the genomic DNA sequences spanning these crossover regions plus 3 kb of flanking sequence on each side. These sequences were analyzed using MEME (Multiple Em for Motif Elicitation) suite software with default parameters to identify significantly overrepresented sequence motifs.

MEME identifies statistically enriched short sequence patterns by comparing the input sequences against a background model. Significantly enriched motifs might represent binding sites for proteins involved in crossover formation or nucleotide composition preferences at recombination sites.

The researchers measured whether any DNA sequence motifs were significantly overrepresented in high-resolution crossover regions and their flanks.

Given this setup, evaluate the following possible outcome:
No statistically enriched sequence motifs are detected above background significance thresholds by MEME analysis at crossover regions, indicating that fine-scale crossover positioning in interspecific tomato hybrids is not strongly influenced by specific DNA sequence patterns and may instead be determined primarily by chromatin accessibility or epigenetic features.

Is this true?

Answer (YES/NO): NO